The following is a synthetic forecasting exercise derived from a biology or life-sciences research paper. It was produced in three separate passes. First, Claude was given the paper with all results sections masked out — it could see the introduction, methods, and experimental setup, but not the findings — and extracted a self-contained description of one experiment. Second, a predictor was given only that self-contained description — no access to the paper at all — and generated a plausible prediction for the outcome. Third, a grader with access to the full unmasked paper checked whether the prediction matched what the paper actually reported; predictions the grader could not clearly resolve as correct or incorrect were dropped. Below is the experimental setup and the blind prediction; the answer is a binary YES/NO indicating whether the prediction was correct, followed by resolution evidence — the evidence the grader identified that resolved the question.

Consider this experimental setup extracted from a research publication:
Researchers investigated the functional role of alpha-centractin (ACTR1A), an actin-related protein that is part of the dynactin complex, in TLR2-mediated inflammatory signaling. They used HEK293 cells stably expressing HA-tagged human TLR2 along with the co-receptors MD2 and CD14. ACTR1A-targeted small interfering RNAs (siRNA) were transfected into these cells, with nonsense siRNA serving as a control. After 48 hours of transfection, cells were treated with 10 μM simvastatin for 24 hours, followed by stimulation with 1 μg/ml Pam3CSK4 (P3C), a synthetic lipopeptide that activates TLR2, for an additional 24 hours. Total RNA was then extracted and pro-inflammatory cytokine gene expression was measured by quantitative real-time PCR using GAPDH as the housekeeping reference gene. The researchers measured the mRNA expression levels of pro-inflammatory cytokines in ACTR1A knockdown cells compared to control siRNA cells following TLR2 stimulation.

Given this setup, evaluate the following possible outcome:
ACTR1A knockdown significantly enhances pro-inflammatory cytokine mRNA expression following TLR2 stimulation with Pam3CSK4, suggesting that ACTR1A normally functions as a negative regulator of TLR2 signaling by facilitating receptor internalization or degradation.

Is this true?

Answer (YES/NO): NO